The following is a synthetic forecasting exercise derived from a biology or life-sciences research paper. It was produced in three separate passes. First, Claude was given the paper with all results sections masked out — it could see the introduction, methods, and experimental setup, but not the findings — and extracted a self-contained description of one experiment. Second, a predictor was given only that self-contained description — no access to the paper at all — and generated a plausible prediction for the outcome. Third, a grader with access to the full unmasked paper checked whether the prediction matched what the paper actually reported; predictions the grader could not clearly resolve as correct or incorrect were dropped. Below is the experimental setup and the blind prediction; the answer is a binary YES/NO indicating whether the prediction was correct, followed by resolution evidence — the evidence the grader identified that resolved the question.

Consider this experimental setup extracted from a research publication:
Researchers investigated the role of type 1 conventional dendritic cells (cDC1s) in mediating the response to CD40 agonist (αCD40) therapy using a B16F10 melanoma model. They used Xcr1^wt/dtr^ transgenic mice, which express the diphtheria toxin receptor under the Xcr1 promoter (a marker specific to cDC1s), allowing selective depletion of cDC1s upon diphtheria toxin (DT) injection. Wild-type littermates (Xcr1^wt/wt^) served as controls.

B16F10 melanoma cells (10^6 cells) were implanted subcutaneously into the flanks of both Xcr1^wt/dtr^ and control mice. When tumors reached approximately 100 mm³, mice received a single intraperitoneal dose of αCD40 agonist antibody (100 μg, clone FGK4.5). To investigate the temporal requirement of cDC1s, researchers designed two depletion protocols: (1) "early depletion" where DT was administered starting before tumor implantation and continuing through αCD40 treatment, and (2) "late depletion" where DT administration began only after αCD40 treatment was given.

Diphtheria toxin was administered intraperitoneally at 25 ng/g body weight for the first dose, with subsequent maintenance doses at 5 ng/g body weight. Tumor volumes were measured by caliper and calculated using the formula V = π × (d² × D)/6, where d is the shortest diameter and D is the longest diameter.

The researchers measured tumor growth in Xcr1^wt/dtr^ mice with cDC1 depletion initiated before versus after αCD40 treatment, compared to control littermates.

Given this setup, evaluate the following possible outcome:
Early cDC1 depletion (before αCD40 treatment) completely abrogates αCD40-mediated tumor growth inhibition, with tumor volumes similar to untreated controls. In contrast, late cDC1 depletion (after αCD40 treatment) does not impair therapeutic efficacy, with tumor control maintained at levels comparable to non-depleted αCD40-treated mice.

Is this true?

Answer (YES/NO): NO